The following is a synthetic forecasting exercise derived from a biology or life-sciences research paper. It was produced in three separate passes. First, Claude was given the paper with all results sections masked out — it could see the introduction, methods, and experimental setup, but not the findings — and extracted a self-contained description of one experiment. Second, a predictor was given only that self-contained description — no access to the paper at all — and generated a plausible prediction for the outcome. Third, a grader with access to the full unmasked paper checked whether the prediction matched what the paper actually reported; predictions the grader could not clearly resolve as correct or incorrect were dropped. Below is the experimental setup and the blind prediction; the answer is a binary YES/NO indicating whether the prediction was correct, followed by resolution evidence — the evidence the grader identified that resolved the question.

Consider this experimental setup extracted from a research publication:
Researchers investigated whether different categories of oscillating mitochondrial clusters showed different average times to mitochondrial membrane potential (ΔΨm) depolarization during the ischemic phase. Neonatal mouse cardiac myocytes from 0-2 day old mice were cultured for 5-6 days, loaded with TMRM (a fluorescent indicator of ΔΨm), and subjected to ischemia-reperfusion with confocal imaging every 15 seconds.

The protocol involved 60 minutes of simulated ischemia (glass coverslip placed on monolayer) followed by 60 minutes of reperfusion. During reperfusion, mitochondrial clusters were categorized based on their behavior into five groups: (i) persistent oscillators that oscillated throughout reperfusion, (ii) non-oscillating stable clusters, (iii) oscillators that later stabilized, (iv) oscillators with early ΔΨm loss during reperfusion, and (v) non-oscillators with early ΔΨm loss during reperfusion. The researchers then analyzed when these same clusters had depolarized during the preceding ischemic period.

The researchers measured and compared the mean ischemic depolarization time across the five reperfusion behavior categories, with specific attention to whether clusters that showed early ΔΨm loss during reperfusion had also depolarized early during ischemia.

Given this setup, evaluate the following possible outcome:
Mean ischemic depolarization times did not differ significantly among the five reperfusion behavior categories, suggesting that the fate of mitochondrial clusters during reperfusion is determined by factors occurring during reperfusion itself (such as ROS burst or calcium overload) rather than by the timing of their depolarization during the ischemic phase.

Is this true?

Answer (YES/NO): NO